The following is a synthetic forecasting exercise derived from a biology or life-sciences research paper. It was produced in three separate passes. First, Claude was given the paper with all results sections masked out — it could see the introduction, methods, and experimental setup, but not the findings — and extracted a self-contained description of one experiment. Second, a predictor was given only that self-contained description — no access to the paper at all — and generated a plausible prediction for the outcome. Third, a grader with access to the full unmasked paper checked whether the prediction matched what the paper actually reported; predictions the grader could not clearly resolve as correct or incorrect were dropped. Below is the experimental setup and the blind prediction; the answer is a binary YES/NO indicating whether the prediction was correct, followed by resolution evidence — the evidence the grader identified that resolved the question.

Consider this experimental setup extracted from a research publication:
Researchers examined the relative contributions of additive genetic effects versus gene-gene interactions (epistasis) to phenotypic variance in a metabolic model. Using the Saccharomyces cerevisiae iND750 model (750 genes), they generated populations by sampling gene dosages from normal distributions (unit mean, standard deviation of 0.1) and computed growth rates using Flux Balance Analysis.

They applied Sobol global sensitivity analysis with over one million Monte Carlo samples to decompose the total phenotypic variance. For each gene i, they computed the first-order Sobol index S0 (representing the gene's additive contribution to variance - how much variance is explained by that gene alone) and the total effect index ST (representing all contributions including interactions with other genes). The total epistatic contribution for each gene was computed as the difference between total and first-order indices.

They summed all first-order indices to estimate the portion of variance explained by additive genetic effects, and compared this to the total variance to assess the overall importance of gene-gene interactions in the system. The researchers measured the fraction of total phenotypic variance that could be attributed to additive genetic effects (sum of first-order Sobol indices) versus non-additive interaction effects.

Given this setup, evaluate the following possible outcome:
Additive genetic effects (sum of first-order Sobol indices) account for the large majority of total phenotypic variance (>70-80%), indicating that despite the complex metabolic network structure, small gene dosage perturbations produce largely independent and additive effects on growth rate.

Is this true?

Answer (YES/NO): YES